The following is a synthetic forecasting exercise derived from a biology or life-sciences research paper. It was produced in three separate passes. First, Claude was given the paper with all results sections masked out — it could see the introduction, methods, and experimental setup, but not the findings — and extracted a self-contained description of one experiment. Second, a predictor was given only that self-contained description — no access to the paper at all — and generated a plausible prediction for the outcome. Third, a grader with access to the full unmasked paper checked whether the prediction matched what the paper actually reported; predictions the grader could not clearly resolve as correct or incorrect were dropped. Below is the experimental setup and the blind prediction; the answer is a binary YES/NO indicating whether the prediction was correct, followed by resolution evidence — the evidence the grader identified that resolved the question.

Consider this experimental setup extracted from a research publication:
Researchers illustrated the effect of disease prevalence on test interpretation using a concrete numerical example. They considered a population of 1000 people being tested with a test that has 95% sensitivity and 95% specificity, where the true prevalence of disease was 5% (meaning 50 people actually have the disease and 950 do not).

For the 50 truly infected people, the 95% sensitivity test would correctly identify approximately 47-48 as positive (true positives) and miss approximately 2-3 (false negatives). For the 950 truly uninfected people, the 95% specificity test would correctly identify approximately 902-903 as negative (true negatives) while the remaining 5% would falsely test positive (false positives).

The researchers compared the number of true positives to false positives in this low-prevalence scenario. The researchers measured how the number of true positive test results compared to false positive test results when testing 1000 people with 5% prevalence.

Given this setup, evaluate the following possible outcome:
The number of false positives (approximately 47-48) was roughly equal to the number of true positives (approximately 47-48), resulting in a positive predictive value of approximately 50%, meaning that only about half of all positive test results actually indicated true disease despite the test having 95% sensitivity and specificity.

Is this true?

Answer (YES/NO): YES